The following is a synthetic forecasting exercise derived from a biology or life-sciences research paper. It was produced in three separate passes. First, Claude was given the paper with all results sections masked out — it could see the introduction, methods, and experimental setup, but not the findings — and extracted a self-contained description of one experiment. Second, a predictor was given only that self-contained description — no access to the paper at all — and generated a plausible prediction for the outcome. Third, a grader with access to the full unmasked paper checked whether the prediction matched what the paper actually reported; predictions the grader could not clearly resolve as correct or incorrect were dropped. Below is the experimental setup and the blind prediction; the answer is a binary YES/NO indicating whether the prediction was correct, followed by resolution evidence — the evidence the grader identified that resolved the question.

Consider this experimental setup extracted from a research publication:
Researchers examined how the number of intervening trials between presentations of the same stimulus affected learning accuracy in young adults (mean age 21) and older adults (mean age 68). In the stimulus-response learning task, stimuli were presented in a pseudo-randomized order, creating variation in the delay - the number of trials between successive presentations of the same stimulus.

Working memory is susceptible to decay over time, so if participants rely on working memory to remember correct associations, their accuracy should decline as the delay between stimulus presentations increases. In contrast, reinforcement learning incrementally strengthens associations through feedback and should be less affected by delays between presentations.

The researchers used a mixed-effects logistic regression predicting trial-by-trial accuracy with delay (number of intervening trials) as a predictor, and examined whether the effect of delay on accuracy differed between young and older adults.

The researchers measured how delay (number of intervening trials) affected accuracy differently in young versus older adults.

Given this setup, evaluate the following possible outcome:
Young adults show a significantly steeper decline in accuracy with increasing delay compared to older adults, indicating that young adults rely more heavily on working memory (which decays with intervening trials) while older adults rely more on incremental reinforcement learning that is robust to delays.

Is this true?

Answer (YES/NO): NO